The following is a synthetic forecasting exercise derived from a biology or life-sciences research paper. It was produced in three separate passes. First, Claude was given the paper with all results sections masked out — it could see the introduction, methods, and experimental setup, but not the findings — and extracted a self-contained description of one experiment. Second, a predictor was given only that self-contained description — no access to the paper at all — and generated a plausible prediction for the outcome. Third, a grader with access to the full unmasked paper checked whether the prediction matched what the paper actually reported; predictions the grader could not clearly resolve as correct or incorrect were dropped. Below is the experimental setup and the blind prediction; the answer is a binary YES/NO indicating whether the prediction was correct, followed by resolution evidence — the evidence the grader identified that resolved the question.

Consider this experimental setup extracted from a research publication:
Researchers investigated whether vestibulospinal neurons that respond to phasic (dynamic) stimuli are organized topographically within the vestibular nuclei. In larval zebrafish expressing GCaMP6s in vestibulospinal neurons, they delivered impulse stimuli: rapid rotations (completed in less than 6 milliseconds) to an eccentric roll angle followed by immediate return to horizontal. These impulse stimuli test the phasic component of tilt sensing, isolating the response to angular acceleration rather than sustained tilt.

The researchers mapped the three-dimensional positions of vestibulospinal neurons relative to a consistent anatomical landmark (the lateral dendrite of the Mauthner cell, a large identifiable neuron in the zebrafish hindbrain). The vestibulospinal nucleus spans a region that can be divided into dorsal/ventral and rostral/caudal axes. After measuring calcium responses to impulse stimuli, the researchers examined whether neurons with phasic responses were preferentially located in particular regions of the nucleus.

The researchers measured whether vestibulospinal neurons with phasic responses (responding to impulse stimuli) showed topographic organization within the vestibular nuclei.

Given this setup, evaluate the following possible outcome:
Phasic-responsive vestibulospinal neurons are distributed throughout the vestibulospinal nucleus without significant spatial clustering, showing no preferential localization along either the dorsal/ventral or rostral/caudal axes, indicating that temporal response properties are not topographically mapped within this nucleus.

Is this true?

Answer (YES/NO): NO